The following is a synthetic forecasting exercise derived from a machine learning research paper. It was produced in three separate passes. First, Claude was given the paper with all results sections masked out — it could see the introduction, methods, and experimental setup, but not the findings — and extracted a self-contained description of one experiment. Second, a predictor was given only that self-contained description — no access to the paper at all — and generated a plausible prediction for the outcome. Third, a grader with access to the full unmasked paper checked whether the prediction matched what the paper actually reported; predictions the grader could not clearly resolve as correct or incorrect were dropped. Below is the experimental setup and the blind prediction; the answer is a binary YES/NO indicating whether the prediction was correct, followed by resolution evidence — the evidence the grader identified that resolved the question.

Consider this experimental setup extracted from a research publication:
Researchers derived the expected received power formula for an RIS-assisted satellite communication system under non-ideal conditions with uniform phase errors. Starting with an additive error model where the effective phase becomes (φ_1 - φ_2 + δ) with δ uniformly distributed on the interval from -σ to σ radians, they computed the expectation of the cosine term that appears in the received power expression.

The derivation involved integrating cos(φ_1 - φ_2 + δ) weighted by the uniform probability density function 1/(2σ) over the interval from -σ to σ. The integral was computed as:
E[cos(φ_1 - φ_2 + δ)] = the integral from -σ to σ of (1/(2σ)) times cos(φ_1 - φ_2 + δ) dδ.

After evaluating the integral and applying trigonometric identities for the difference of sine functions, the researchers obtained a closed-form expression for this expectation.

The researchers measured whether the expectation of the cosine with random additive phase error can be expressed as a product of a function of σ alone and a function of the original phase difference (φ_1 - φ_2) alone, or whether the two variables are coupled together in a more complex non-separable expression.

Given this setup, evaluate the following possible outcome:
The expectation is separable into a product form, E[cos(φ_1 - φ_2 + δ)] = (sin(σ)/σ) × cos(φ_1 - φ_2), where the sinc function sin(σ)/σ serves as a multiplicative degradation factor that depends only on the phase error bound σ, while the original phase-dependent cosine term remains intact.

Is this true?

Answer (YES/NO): YES